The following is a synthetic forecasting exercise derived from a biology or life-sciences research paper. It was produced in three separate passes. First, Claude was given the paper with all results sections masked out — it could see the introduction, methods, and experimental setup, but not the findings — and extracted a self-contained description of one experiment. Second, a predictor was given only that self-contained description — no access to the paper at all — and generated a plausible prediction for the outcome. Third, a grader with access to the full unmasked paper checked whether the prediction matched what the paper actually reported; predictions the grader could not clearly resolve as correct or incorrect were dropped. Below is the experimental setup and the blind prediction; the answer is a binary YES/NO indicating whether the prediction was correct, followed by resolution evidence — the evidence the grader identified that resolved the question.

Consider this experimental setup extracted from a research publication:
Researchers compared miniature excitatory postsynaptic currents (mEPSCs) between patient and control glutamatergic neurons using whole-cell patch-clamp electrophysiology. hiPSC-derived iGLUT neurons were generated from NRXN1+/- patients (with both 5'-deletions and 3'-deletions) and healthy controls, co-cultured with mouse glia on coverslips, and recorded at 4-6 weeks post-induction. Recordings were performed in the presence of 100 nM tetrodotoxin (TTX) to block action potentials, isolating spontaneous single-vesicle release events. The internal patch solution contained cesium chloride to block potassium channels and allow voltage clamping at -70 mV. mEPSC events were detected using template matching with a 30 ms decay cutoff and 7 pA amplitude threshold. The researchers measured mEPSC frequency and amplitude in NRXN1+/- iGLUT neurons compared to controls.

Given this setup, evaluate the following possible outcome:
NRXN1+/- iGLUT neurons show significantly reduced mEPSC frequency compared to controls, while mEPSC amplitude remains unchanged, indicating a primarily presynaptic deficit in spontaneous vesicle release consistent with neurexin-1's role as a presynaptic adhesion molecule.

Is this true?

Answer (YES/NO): YES